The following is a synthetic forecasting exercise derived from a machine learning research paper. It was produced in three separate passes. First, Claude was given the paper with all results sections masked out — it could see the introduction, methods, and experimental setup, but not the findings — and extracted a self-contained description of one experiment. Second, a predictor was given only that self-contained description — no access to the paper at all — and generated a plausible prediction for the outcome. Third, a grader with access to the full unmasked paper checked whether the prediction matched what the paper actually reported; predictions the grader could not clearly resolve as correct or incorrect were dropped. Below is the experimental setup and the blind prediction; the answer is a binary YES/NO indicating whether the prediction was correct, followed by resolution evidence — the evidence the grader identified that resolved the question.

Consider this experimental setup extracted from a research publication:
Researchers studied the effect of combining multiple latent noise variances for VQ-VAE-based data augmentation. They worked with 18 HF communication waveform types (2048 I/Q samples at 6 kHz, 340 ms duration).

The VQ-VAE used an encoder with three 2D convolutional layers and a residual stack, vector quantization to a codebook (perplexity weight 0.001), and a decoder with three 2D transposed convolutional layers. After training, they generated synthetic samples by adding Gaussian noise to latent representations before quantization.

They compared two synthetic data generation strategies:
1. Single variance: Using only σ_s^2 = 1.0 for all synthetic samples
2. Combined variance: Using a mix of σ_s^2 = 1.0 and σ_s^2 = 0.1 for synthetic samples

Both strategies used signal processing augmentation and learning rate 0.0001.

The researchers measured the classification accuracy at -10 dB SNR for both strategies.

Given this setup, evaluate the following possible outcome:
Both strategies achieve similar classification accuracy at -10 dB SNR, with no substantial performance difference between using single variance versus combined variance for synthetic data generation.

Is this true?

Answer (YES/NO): NO